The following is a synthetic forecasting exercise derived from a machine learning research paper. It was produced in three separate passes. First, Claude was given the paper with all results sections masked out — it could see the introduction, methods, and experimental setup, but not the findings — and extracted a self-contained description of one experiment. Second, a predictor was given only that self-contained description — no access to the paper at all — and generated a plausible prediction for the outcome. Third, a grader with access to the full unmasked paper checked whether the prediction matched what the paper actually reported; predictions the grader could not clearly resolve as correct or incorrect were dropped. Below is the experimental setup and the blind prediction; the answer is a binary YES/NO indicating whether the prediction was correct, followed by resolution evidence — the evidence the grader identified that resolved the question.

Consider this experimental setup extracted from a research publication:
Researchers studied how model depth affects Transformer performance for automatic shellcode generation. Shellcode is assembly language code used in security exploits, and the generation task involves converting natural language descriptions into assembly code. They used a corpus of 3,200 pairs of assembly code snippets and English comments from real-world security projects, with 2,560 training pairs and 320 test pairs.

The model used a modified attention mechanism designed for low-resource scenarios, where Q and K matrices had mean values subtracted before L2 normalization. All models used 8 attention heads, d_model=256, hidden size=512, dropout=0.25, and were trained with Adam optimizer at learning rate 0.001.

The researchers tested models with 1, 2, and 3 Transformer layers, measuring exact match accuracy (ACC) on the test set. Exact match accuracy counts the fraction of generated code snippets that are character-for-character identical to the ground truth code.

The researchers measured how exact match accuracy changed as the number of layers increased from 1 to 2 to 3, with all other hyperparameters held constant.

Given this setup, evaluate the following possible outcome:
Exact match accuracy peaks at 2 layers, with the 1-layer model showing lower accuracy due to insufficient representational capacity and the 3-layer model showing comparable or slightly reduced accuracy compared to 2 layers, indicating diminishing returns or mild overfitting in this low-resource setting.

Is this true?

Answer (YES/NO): NO